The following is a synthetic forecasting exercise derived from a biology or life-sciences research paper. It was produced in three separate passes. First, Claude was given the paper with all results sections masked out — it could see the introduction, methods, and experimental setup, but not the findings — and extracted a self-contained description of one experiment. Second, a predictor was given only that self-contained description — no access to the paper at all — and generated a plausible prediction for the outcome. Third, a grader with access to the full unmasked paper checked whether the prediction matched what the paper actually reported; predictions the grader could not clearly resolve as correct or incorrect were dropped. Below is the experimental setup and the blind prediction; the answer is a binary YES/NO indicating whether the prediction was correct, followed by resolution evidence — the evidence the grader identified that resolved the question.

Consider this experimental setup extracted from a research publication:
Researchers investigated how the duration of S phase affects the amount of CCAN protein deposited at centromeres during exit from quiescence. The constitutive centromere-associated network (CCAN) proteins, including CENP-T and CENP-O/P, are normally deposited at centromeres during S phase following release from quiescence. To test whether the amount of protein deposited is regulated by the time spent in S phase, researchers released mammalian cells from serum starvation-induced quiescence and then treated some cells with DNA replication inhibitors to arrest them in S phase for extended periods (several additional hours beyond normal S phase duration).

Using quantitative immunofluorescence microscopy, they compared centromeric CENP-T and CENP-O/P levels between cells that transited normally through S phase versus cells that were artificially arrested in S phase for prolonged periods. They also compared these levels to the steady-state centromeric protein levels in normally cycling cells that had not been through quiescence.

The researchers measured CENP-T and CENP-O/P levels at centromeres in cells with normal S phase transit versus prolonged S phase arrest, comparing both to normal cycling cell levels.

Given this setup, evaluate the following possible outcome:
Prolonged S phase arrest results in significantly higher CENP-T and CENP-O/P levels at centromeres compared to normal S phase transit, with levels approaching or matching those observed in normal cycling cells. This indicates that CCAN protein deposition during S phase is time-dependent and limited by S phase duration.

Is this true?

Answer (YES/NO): NO